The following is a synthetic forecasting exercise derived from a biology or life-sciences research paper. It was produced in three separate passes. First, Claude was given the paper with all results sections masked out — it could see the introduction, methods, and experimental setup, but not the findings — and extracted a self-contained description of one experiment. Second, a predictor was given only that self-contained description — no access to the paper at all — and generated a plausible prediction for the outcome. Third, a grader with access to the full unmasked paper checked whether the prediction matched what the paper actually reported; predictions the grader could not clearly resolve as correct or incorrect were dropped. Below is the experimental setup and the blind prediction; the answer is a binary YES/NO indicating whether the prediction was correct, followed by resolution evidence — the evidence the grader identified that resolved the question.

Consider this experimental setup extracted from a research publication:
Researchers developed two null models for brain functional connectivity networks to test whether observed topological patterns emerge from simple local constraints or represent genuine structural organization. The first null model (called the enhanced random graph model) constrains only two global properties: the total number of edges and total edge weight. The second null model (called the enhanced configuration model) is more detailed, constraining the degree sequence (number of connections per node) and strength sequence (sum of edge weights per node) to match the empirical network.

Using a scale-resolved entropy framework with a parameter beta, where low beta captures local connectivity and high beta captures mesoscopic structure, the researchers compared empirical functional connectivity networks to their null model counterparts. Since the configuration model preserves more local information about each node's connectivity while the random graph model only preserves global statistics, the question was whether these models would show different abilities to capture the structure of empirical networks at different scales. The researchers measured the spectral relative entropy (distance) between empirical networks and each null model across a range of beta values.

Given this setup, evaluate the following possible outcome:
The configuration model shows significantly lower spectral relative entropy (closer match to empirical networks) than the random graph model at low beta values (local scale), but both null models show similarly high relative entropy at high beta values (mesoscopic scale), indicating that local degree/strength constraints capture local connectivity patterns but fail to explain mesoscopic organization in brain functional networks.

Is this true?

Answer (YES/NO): NO